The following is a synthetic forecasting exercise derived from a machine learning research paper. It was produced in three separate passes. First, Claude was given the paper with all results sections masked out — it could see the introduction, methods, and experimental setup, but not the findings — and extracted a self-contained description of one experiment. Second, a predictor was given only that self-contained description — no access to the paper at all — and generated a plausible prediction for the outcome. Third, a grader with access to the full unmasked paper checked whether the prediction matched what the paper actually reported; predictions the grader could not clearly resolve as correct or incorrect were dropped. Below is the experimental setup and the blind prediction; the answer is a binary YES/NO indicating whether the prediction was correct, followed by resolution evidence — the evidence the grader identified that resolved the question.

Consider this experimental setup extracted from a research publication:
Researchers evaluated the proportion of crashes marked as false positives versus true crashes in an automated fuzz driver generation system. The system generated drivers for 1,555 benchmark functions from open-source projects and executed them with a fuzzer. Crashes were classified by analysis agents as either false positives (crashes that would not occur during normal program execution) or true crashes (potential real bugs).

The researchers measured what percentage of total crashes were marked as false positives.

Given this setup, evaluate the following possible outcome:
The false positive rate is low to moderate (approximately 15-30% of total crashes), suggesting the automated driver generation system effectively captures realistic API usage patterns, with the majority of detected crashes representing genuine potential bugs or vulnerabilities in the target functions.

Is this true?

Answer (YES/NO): NO